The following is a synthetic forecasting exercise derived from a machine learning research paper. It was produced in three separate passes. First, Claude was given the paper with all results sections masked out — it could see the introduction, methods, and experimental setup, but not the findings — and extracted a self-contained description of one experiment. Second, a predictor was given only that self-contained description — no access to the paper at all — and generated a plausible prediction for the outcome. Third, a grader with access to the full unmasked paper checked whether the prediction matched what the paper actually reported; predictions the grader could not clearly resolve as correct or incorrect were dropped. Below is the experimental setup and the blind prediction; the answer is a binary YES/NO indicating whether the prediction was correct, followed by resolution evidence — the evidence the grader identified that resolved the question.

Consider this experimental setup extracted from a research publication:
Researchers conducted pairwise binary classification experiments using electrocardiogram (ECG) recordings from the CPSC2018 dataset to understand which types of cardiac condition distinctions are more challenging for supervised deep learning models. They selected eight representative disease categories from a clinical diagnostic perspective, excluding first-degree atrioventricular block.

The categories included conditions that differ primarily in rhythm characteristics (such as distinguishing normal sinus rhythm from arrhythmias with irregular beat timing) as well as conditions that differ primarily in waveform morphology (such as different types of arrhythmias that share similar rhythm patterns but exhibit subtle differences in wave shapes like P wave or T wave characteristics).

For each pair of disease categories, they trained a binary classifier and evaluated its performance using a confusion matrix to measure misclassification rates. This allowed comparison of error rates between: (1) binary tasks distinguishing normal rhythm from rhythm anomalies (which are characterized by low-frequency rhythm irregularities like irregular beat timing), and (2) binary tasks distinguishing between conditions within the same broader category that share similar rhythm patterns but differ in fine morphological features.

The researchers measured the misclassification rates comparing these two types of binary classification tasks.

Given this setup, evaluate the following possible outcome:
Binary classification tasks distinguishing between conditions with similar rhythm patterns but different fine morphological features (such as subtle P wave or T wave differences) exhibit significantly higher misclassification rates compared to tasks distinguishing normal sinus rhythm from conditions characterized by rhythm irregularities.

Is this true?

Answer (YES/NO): YES